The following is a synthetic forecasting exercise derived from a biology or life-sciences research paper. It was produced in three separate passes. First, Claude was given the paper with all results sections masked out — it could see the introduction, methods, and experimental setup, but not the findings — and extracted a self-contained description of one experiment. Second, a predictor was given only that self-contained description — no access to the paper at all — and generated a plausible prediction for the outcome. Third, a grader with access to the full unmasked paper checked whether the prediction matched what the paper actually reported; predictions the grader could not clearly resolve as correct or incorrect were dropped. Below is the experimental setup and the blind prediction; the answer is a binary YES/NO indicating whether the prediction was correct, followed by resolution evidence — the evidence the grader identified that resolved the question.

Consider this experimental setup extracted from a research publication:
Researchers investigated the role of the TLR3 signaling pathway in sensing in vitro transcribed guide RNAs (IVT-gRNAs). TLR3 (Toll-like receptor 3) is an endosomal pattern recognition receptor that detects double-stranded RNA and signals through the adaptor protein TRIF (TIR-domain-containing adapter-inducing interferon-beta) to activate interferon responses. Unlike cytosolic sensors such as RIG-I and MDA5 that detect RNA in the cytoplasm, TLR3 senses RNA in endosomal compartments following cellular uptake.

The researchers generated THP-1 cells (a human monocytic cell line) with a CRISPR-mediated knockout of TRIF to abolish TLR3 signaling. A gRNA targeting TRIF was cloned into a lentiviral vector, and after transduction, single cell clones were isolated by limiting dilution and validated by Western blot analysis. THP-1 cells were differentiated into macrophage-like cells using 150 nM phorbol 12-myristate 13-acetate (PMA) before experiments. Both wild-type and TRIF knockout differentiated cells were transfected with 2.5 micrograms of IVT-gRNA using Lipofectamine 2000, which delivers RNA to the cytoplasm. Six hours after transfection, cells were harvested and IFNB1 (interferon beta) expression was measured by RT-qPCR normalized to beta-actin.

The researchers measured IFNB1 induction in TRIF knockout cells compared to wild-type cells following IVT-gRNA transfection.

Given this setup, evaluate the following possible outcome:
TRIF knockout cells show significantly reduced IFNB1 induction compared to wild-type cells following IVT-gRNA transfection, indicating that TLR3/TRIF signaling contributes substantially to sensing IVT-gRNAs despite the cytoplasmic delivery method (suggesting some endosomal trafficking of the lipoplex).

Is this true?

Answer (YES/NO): YES